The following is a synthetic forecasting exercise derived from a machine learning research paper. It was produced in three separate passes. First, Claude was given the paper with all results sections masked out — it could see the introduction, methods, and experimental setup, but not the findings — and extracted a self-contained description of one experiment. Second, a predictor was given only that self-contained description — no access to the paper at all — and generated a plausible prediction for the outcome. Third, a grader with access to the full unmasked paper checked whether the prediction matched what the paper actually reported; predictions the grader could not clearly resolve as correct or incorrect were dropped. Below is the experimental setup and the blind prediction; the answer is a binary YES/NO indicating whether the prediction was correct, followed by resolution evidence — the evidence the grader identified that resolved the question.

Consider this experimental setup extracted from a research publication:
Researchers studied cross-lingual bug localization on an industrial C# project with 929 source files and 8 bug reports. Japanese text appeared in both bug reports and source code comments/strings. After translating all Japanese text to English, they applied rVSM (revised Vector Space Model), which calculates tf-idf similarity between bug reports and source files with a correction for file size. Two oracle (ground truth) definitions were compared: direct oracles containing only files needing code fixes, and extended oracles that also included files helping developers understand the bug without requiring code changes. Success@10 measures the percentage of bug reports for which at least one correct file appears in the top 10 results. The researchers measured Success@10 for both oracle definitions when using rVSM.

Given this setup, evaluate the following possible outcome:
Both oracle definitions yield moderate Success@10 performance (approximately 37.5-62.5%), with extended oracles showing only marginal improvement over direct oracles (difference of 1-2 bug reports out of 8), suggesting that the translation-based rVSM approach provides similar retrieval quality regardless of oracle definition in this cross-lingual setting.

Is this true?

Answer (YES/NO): YES